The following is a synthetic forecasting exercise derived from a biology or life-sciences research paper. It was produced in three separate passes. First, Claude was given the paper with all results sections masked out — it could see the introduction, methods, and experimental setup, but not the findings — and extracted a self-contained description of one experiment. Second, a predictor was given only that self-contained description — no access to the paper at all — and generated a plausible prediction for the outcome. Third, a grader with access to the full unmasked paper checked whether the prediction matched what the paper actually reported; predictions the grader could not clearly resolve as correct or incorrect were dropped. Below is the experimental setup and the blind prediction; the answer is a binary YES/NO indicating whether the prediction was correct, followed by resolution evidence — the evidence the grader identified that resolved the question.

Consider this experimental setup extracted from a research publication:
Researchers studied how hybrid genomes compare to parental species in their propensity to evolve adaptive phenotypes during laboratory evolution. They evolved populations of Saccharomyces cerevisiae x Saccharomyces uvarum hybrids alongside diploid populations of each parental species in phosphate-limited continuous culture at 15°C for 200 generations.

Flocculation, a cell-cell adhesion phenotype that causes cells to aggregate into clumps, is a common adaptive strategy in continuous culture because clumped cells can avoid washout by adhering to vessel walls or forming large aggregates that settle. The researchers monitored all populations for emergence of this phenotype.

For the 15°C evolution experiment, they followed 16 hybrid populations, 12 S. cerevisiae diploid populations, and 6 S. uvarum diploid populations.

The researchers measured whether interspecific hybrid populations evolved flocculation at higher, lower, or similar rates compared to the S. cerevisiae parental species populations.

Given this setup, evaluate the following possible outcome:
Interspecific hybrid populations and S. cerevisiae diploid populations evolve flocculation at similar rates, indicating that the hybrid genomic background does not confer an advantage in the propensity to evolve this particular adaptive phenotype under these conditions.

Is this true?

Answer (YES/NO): NO